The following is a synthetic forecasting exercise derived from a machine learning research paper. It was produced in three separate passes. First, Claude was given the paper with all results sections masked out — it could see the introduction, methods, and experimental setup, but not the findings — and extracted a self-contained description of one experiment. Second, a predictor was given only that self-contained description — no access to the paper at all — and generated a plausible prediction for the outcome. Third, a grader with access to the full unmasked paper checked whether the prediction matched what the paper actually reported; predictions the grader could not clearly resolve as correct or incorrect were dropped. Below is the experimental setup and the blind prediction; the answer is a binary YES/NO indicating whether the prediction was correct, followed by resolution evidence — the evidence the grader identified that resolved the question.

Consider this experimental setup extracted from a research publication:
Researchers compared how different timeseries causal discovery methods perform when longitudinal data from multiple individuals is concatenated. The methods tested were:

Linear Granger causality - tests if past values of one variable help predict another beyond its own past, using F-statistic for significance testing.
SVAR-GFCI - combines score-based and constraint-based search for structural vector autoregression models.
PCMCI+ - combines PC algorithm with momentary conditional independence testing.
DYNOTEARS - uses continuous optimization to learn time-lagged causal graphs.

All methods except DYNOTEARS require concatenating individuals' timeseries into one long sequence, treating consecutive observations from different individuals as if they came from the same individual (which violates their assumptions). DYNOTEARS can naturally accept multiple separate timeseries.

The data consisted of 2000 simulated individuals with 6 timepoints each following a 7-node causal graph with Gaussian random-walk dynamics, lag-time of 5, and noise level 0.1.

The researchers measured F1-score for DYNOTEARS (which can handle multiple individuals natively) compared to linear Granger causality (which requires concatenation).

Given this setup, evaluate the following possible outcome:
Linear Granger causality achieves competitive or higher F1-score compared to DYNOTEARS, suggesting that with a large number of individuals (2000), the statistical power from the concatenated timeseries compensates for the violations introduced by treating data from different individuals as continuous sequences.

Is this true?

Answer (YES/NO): NO